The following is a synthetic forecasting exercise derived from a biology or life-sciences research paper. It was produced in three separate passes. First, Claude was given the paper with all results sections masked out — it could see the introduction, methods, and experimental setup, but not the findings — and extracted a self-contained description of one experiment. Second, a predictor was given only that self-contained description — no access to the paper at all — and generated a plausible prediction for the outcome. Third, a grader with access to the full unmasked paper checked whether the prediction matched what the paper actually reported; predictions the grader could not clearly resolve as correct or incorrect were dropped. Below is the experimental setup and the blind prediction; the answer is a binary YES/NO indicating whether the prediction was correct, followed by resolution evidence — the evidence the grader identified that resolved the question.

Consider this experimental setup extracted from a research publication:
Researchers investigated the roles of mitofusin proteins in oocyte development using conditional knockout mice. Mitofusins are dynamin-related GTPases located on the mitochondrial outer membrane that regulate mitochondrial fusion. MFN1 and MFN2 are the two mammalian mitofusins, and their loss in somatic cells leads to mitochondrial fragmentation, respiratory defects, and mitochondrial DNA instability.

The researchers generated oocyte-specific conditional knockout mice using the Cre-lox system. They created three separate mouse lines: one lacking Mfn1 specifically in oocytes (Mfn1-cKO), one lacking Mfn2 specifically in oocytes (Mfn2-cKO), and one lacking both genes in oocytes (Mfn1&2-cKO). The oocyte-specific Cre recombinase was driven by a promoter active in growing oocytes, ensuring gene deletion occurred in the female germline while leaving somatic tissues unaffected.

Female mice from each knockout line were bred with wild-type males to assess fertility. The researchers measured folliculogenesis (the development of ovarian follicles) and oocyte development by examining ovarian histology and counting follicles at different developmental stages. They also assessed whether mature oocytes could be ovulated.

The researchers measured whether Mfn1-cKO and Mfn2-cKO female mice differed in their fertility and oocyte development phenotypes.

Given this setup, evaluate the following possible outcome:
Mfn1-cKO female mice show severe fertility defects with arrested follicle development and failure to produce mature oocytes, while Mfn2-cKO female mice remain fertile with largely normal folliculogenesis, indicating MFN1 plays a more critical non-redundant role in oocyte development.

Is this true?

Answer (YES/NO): YES